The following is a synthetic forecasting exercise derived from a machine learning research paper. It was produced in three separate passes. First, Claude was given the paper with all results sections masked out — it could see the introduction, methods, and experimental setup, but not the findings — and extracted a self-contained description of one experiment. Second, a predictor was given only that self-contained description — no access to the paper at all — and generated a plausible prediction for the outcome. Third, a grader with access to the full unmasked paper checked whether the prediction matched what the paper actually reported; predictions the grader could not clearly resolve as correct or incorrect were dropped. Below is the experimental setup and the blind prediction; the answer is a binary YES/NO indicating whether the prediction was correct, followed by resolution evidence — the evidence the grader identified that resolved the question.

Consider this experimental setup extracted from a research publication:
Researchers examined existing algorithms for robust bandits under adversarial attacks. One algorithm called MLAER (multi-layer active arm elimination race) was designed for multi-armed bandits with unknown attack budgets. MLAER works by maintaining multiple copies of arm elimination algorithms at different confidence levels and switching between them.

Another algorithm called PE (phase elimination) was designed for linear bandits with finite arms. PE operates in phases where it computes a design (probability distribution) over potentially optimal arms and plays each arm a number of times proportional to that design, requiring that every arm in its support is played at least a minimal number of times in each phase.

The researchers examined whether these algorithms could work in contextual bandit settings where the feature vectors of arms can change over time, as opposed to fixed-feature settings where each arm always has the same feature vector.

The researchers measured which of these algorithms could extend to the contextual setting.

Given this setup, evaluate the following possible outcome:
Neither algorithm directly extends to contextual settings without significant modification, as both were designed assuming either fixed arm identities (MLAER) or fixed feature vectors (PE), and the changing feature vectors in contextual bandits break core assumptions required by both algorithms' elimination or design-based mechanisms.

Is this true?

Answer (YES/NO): YES